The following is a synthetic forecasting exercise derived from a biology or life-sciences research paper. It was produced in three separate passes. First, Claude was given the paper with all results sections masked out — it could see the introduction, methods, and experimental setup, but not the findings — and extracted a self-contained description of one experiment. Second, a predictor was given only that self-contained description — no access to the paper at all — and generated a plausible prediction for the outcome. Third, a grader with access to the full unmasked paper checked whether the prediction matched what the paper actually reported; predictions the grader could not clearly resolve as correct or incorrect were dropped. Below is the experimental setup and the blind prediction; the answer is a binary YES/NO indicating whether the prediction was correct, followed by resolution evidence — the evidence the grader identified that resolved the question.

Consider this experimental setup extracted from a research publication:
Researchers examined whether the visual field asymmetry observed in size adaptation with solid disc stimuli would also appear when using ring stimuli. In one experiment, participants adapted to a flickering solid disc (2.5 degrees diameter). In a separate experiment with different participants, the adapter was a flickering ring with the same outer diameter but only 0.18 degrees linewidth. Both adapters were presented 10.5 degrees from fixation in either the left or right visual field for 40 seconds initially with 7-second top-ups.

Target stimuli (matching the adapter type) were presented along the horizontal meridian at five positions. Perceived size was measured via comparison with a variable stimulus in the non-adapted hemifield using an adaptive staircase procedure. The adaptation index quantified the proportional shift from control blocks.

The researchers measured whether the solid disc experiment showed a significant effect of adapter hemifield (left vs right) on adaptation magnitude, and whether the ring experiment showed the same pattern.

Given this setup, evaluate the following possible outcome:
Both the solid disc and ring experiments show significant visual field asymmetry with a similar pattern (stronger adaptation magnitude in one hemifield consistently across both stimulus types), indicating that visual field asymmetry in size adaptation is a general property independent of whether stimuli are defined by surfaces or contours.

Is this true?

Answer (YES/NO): NO